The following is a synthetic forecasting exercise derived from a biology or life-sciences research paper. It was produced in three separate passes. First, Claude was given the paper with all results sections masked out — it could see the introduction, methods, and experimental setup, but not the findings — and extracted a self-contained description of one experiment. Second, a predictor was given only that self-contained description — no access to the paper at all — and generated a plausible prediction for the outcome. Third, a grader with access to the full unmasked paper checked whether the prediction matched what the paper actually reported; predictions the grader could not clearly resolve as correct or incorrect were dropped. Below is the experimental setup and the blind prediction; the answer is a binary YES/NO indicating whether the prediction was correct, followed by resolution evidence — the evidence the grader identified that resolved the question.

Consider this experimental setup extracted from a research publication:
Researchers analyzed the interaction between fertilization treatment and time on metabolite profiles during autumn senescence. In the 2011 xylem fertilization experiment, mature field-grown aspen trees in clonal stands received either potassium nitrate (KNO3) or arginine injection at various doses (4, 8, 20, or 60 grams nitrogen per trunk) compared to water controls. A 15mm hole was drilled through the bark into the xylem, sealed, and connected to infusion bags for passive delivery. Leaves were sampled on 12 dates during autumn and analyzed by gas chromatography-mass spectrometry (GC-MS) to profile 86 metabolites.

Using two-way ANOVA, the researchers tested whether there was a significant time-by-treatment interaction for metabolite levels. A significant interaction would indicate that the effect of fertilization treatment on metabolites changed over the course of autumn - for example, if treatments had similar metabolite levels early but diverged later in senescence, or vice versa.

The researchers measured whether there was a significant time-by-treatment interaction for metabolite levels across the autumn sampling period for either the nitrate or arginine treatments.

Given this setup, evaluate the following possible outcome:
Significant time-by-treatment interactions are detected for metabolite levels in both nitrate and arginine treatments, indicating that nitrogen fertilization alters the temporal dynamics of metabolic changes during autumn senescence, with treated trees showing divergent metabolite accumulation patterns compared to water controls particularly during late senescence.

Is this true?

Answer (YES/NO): NO